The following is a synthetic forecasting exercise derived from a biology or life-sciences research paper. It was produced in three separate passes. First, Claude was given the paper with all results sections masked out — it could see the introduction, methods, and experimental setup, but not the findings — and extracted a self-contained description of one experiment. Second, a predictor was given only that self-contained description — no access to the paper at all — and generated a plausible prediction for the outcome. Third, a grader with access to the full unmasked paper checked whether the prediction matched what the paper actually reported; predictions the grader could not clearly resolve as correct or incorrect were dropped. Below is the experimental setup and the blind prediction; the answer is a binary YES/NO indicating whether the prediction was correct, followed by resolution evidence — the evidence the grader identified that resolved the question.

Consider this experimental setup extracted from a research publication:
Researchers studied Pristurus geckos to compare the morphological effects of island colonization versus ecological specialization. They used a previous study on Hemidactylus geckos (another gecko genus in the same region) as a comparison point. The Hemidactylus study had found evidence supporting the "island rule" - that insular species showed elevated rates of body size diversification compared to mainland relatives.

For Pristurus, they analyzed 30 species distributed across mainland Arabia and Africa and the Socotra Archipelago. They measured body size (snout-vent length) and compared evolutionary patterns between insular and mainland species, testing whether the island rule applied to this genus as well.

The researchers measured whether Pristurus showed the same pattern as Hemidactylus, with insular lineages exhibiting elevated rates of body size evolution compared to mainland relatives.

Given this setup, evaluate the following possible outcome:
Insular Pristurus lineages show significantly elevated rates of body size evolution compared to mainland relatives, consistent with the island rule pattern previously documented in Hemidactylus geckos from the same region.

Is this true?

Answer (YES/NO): NO